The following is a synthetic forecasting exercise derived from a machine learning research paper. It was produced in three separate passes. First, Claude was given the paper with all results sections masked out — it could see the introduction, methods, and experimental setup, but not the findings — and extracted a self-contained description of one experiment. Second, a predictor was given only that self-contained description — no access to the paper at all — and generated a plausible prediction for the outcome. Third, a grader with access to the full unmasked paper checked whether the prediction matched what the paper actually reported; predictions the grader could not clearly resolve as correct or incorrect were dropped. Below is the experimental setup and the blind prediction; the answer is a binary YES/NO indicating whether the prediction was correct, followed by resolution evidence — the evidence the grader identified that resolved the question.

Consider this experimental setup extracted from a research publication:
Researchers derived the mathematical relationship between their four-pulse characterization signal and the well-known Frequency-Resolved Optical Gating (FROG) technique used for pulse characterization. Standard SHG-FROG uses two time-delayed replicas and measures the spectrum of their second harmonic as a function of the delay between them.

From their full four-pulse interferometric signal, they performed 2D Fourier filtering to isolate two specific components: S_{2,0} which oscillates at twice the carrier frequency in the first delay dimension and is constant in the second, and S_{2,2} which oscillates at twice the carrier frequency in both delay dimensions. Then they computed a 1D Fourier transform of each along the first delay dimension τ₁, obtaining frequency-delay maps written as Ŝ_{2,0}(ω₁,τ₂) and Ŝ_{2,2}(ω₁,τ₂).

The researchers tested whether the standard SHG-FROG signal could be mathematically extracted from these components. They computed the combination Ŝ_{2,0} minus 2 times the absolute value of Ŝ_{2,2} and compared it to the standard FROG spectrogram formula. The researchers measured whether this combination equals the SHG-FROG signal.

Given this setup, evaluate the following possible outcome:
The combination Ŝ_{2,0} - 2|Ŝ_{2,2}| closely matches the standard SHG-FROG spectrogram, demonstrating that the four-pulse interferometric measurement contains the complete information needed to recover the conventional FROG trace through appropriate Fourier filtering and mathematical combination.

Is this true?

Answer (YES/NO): YES